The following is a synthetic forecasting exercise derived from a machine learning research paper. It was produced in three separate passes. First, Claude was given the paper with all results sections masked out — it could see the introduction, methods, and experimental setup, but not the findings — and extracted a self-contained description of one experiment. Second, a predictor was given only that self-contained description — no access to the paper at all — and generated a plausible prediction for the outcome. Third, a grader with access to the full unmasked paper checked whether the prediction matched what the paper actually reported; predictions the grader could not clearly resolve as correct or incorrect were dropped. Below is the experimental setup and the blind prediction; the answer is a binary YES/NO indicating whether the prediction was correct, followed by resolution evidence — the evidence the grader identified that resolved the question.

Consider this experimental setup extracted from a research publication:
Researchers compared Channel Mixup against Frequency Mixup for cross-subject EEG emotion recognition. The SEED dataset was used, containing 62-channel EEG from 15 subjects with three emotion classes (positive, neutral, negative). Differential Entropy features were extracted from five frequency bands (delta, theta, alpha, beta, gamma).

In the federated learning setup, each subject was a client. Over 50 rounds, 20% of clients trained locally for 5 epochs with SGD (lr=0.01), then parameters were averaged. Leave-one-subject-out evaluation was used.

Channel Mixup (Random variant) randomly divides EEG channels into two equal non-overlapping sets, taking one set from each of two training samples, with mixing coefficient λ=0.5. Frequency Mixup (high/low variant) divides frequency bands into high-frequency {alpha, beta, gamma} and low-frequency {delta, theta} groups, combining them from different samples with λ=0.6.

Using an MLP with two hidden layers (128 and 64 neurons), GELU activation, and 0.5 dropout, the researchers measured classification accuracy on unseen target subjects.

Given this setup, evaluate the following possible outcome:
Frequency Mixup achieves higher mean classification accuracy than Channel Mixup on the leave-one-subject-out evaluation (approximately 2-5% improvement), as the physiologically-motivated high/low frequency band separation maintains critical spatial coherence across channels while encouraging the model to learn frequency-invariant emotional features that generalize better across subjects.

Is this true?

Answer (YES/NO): NO